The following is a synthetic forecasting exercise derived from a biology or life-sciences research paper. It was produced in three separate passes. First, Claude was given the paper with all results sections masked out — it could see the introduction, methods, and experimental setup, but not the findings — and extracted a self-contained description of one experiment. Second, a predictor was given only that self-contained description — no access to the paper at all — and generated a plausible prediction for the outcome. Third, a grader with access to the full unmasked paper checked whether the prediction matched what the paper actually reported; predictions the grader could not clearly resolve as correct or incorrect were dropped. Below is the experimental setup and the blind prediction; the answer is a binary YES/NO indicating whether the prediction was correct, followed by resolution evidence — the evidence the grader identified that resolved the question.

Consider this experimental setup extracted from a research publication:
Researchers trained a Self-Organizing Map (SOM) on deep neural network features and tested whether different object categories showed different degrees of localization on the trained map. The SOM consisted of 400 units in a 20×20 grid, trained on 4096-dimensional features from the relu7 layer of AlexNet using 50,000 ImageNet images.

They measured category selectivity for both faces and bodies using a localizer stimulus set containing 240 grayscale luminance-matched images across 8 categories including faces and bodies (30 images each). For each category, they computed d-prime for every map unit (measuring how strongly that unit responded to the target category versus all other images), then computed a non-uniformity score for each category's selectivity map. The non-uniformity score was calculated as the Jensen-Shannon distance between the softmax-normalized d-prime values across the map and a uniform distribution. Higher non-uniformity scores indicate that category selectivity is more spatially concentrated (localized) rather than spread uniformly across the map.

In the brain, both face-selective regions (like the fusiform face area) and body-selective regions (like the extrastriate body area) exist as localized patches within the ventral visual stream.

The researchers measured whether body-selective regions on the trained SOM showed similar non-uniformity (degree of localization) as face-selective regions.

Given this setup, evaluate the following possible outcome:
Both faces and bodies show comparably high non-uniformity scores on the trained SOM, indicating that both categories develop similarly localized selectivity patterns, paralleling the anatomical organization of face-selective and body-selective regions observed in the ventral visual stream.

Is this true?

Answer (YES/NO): NO